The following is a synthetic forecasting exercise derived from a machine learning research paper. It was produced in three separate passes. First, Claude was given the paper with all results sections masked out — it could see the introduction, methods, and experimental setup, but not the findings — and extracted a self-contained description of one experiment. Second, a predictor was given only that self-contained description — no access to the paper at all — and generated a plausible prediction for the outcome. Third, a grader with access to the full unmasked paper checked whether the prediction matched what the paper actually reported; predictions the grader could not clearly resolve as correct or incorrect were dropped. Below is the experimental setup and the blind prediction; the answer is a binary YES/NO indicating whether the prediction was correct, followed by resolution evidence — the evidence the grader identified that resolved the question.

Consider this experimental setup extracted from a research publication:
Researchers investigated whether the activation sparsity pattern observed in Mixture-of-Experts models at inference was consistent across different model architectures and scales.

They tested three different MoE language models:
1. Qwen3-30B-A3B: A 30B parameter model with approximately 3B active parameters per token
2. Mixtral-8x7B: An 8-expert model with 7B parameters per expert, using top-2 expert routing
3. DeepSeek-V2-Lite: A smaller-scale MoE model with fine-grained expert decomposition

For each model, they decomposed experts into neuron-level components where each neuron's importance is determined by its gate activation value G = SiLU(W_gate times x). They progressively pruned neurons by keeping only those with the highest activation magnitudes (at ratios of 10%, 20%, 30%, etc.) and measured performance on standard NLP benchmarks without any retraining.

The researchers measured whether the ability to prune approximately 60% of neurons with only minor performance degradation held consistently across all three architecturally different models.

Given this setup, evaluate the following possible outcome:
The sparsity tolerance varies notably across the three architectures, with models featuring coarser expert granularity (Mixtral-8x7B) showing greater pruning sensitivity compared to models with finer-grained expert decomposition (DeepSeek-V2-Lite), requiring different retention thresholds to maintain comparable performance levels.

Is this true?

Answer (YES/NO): NO